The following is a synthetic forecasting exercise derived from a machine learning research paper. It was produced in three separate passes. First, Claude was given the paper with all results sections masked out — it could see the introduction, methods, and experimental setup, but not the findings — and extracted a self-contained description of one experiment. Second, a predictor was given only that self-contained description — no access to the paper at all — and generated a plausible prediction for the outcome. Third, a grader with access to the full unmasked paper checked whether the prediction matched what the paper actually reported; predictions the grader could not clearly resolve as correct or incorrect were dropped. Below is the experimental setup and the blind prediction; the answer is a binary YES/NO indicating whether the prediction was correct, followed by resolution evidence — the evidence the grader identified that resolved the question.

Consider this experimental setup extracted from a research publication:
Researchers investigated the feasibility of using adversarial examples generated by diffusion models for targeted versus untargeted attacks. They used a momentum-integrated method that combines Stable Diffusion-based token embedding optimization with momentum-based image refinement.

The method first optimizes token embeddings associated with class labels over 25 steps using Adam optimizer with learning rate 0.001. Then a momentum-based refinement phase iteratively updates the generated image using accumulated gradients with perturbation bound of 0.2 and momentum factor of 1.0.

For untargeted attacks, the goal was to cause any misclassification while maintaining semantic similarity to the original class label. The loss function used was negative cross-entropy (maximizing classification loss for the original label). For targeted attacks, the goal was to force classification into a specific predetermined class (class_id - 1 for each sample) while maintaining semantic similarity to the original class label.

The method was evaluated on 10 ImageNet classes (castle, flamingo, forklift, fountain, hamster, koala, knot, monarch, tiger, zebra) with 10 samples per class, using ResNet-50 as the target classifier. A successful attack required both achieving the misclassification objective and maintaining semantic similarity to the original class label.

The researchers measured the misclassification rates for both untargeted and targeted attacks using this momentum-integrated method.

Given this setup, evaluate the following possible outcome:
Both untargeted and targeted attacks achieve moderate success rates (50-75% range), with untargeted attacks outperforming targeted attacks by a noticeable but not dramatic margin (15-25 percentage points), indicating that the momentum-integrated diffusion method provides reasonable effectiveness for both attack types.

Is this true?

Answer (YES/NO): NO